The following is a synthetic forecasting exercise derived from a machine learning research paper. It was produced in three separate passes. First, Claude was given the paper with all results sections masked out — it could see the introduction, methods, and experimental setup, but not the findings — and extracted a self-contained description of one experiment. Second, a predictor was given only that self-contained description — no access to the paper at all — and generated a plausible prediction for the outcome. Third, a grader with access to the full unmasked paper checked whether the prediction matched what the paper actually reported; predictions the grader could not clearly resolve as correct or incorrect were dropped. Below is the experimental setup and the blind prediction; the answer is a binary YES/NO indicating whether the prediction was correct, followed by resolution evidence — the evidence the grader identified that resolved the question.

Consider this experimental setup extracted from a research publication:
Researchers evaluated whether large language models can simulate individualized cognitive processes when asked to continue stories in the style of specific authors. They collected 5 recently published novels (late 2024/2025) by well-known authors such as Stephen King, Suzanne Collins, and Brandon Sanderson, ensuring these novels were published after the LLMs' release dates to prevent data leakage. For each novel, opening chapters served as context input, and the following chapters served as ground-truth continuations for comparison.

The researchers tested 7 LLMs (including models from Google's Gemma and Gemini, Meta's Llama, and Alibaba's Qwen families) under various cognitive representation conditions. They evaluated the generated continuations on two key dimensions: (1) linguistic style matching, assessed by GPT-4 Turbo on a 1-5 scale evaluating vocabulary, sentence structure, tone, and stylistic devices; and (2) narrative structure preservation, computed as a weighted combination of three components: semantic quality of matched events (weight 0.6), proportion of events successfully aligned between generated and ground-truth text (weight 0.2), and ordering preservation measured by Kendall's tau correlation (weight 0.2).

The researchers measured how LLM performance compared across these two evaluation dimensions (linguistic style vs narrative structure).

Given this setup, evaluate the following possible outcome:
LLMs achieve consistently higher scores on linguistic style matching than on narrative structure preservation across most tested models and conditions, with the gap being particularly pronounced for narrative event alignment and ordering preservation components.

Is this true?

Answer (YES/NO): YES